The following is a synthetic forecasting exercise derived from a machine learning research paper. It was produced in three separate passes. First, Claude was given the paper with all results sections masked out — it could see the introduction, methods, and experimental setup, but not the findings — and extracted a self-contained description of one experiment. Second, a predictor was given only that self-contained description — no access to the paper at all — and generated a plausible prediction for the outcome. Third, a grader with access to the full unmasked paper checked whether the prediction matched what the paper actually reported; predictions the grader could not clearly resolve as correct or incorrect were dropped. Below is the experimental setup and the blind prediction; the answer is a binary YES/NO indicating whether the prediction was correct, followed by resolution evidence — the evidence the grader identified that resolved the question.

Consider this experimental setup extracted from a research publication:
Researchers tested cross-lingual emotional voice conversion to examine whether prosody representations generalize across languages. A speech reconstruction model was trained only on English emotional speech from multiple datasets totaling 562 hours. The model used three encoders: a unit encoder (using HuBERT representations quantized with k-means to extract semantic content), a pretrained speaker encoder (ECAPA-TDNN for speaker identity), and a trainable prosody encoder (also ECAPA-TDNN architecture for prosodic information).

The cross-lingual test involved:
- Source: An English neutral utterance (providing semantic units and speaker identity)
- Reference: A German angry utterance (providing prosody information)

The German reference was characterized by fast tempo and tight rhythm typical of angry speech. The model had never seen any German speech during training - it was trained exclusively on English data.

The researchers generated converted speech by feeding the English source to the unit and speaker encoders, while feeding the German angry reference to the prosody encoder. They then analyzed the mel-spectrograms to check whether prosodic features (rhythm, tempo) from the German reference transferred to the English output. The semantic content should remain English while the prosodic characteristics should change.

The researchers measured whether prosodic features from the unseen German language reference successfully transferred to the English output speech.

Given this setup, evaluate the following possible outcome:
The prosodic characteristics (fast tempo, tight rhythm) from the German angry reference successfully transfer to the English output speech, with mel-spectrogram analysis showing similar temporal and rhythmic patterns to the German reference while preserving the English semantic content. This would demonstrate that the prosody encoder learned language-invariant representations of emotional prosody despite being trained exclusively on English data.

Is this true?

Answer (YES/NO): YES